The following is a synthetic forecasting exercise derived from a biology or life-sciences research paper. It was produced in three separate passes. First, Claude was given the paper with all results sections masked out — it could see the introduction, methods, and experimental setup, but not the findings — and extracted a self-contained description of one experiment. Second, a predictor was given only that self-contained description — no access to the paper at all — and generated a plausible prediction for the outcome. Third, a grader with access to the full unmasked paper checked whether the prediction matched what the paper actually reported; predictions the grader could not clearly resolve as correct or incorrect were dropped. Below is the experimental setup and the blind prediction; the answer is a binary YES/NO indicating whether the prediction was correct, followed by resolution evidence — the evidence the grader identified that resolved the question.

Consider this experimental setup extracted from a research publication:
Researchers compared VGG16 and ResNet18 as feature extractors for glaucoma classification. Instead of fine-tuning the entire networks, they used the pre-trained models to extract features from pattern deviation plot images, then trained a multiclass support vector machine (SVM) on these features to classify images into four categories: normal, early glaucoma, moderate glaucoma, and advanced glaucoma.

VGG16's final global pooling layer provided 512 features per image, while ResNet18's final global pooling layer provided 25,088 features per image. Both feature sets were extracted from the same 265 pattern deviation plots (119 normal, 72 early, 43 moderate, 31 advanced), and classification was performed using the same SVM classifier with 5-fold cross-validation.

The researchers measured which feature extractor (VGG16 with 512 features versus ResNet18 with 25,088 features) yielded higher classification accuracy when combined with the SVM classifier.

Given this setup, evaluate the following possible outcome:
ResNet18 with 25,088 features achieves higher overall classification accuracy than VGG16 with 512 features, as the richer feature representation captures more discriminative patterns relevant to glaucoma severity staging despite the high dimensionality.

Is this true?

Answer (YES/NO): NO